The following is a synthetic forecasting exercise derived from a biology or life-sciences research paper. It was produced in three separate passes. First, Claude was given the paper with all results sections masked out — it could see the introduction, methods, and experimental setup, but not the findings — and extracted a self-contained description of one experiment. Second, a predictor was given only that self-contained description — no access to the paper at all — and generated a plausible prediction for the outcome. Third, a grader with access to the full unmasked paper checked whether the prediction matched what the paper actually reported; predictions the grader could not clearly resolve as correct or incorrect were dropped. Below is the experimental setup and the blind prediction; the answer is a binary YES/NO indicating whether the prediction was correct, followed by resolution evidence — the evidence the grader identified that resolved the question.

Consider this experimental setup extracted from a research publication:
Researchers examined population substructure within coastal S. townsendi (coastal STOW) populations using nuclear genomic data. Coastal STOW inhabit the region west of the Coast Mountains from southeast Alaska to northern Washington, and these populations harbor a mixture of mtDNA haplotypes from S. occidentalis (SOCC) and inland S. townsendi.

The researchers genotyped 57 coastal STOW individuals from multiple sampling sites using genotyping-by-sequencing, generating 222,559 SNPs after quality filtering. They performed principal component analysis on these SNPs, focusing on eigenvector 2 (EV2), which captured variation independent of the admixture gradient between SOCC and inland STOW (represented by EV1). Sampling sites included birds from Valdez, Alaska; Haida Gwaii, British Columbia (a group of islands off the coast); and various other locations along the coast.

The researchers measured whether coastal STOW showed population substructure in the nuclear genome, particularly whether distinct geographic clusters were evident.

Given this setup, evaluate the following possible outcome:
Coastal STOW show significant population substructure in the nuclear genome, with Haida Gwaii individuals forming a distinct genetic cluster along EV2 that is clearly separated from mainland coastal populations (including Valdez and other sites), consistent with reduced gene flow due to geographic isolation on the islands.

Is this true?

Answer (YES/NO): NO